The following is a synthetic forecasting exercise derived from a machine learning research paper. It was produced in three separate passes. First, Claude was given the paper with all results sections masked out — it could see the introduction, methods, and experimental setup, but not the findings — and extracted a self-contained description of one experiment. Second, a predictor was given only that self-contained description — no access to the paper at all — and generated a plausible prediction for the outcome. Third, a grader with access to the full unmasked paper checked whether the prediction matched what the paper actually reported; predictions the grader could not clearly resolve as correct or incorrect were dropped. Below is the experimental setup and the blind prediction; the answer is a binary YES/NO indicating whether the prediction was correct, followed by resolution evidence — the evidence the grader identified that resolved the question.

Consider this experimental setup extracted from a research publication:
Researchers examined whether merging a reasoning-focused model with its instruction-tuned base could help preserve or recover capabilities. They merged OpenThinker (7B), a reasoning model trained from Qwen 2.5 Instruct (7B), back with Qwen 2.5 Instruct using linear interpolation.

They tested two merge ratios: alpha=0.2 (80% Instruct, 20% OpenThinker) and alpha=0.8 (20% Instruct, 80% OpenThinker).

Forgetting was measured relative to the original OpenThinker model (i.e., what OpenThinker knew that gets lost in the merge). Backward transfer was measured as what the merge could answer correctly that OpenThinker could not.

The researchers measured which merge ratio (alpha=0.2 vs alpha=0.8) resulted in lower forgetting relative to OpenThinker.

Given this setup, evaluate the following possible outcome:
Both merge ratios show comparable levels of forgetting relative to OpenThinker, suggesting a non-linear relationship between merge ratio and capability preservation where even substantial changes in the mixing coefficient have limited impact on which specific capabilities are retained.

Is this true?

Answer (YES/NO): NO